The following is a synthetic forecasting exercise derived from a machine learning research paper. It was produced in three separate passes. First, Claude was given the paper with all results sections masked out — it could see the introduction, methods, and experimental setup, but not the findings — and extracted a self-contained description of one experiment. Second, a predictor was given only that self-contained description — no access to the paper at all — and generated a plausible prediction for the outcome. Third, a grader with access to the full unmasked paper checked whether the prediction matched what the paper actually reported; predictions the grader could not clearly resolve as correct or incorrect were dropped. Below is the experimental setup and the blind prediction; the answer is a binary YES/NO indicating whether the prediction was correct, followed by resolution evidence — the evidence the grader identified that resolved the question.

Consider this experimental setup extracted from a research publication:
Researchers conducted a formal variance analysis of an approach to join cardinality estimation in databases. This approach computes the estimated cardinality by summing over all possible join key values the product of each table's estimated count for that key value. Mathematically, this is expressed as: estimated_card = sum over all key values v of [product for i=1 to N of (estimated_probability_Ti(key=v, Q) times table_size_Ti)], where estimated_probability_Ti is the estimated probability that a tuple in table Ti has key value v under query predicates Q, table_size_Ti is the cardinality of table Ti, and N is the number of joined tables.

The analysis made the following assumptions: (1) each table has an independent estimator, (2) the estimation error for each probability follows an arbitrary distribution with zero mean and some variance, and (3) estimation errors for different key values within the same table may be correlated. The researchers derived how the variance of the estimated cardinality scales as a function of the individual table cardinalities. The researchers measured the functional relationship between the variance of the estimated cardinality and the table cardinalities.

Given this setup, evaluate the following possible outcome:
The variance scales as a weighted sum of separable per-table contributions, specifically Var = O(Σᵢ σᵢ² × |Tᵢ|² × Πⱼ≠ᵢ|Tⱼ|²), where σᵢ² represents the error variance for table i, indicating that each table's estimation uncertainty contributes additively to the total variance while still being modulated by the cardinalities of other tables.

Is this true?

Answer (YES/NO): NO